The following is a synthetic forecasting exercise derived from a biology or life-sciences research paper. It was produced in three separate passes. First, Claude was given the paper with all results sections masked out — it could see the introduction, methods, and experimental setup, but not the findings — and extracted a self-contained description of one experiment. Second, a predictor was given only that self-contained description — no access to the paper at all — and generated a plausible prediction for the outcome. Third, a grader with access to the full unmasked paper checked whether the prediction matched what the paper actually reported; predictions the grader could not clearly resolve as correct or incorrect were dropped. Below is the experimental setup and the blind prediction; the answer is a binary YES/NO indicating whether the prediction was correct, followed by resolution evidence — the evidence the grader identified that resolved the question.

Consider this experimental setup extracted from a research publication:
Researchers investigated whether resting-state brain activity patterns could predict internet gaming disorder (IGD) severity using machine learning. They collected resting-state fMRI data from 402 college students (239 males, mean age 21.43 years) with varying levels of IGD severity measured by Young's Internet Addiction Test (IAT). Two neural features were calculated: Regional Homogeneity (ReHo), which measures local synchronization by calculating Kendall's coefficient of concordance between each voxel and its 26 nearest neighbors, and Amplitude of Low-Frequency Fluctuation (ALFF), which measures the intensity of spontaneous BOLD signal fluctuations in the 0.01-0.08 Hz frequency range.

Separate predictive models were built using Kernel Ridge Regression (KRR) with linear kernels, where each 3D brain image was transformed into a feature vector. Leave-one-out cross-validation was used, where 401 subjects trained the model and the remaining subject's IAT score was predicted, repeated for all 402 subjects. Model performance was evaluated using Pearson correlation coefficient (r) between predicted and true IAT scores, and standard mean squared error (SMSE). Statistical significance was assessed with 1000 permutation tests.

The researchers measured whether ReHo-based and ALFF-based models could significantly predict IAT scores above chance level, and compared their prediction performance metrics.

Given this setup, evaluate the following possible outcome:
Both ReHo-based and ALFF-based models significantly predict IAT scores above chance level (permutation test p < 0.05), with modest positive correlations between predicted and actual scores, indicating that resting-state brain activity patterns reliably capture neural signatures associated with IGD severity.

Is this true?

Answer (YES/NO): YES